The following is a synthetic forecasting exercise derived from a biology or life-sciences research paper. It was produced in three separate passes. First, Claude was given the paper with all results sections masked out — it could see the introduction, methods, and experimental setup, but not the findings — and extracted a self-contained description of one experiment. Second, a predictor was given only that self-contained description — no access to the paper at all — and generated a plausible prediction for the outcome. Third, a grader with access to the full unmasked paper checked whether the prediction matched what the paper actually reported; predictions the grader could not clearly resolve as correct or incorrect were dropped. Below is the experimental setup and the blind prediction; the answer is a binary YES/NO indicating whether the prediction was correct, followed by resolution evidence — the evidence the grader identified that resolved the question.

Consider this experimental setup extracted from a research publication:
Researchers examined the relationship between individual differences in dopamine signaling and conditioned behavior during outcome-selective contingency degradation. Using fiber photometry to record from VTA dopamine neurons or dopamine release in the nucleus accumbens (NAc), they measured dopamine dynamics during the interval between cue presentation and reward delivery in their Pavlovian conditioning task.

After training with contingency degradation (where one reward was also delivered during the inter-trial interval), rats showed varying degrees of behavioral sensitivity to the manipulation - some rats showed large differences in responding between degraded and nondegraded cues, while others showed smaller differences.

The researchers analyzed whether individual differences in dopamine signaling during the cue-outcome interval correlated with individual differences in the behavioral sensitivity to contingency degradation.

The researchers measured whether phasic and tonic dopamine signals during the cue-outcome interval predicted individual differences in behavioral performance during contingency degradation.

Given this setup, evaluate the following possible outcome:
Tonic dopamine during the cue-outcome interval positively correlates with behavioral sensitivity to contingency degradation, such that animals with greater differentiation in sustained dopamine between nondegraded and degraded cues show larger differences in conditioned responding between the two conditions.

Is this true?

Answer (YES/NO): YES